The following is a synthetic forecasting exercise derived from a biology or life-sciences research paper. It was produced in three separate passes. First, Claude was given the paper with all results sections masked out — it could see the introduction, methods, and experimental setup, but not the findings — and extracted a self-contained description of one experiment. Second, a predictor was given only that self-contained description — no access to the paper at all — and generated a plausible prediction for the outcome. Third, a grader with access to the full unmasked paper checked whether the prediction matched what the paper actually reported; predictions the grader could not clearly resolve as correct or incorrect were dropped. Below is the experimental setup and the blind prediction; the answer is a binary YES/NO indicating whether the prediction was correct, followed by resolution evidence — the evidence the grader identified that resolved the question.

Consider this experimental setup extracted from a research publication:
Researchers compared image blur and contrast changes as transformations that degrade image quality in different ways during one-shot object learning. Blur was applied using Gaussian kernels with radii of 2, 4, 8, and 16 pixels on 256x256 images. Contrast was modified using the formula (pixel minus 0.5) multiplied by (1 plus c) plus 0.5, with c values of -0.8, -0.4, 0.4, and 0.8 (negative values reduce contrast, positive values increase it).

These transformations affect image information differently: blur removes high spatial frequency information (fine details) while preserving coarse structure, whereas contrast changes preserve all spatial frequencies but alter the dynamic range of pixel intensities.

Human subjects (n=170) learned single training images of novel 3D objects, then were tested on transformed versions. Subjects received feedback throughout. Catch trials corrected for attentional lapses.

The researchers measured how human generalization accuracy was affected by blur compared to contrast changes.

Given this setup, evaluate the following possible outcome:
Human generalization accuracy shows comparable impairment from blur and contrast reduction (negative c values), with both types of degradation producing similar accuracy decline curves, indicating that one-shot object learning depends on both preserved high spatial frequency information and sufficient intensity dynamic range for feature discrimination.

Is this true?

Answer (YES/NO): NO